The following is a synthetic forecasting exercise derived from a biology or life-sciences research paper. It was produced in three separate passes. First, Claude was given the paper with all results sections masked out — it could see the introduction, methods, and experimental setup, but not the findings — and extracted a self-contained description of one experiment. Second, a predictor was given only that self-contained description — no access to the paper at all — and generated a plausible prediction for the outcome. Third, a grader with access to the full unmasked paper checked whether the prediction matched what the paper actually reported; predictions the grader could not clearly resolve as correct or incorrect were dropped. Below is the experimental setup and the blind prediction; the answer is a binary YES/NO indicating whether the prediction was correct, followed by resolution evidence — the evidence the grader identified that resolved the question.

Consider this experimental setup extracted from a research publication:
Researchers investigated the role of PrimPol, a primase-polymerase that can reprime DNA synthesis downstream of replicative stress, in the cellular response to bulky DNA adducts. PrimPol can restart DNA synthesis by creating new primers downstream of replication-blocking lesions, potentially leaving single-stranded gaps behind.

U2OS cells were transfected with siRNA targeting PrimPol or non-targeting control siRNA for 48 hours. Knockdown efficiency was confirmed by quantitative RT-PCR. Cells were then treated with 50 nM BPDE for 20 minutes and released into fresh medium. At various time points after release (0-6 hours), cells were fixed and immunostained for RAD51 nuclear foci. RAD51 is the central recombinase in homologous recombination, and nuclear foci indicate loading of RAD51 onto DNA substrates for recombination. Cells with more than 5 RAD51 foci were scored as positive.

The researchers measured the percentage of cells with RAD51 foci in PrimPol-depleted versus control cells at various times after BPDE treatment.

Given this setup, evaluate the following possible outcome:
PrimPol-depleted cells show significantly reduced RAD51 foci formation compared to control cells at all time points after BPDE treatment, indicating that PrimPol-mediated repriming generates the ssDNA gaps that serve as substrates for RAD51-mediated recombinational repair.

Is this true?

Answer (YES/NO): YES